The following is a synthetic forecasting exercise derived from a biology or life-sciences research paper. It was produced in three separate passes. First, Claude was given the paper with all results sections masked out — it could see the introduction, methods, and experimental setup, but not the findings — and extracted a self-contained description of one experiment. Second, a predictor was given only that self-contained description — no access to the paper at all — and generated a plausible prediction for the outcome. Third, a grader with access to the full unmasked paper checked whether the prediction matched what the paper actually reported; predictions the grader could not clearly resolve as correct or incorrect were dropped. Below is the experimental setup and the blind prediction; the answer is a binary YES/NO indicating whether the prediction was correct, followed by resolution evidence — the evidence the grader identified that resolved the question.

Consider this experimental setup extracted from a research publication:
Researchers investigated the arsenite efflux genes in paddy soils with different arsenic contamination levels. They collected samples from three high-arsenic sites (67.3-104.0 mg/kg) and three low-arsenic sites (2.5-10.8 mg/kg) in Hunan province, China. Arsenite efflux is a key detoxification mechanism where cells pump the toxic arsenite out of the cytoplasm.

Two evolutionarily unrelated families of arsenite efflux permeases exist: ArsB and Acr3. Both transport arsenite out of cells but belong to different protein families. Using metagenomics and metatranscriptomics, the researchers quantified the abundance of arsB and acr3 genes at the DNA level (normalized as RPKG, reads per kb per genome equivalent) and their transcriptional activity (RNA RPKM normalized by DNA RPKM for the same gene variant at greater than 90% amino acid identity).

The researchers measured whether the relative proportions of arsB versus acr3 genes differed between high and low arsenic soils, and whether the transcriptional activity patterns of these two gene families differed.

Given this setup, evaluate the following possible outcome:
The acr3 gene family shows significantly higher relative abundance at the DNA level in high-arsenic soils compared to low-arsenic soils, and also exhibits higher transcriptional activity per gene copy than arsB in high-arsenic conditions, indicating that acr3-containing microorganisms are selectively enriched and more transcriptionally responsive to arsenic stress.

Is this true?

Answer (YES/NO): NO